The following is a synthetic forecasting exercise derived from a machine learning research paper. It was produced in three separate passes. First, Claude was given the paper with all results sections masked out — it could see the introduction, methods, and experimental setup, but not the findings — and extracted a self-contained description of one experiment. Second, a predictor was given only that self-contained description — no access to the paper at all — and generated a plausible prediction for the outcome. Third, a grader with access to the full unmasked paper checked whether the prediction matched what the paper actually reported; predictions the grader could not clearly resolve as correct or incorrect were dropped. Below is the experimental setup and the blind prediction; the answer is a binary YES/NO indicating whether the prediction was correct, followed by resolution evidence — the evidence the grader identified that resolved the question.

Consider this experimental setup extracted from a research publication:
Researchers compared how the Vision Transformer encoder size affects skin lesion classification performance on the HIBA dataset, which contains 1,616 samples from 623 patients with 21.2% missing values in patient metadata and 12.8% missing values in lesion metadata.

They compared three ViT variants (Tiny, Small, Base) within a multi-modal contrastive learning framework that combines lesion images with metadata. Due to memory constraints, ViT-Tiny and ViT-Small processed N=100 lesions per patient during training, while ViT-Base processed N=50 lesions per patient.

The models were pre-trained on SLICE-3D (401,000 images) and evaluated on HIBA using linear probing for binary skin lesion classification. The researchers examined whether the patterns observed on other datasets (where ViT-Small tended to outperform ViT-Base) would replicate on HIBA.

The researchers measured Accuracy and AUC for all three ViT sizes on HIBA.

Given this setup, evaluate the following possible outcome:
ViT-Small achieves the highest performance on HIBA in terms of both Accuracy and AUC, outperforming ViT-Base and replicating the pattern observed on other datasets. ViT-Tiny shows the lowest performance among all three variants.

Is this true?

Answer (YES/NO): NO